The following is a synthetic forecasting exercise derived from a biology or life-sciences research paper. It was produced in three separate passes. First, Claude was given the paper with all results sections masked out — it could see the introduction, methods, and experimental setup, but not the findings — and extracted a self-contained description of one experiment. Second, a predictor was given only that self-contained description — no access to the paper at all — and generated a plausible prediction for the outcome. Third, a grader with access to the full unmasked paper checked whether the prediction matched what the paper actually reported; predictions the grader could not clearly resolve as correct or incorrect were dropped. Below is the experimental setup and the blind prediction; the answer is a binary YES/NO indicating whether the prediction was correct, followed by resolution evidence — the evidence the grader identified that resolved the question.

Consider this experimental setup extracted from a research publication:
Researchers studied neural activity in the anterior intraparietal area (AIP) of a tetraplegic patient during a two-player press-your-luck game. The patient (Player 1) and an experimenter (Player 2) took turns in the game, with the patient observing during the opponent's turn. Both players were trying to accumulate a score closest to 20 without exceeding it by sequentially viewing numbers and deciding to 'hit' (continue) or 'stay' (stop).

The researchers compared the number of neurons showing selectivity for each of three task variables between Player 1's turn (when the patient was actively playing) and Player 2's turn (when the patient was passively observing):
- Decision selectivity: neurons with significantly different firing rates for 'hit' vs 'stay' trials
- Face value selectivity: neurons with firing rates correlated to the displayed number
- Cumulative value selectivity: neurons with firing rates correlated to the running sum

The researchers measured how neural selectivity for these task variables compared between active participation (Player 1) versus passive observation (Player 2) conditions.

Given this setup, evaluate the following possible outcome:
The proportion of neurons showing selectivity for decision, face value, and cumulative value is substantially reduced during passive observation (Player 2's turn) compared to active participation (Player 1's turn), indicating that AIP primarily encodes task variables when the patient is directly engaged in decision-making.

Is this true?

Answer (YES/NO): YES